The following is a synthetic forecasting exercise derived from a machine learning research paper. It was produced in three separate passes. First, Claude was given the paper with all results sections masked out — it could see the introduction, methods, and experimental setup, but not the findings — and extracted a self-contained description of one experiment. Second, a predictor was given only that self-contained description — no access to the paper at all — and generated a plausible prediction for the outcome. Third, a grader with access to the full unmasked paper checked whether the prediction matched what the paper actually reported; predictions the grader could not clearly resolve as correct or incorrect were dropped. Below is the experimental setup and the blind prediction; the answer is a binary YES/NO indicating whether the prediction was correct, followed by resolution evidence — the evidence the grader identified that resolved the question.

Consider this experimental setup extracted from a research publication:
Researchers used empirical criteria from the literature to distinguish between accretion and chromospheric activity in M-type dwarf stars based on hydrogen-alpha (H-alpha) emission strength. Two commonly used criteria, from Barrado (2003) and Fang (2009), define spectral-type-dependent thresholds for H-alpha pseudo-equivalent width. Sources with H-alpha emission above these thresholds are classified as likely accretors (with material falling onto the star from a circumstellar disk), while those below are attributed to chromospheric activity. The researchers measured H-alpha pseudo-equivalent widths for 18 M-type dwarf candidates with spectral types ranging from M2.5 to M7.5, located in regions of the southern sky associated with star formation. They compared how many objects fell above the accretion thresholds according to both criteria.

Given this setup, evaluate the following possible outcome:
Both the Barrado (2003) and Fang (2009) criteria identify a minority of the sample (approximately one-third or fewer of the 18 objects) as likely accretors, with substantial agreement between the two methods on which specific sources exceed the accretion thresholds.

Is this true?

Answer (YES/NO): YES